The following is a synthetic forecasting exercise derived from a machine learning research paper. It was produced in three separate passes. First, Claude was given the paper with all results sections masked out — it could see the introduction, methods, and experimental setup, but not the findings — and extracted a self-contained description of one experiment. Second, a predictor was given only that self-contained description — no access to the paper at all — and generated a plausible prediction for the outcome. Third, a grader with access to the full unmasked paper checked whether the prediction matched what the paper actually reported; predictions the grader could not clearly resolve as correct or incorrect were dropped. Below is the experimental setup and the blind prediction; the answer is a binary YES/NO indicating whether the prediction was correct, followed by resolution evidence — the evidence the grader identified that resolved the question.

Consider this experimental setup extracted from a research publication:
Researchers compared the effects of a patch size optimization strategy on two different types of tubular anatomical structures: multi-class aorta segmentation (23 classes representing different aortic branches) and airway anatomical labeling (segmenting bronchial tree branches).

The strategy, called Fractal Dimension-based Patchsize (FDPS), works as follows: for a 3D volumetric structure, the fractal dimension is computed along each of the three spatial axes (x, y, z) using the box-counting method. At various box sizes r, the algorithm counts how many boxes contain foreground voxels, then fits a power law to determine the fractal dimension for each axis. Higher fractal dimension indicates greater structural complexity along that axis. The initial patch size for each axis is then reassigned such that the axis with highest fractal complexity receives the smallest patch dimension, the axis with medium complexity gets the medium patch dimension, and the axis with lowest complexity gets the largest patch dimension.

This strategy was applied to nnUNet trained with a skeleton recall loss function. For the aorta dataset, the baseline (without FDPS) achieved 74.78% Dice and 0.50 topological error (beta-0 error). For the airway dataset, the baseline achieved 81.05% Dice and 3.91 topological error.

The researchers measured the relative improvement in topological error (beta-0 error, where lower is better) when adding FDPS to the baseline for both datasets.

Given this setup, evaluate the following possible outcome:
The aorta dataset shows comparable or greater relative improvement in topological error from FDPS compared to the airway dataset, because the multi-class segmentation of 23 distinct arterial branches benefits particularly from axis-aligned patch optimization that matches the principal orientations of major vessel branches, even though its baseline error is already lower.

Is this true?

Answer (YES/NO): YES